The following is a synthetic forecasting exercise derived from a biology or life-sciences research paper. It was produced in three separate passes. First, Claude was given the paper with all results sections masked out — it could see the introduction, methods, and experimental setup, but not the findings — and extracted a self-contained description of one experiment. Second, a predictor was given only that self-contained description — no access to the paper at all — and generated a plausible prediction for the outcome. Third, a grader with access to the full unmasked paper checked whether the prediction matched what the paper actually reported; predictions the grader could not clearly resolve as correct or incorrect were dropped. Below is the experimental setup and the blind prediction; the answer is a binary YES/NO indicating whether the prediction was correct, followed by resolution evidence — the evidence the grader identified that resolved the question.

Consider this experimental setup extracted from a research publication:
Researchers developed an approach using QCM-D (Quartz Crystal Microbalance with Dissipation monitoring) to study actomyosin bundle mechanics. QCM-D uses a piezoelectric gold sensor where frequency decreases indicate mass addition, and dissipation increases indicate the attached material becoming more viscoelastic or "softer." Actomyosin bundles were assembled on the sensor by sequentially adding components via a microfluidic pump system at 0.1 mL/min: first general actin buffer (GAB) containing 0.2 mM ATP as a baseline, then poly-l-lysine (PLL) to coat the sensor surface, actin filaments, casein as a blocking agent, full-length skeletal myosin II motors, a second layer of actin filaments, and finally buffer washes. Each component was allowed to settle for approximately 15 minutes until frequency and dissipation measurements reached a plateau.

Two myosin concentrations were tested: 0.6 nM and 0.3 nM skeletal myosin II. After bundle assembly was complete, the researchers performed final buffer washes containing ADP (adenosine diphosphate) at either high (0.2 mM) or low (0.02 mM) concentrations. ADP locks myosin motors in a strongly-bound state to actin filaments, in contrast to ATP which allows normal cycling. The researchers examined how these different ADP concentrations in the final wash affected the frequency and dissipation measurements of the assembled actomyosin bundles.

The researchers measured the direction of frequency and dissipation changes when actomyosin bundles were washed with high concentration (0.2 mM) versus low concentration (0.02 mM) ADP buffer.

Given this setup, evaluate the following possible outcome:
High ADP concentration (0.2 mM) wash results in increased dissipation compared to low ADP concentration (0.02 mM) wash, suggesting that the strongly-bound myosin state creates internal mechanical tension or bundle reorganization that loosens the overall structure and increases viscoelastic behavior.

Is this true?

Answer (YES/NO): NO